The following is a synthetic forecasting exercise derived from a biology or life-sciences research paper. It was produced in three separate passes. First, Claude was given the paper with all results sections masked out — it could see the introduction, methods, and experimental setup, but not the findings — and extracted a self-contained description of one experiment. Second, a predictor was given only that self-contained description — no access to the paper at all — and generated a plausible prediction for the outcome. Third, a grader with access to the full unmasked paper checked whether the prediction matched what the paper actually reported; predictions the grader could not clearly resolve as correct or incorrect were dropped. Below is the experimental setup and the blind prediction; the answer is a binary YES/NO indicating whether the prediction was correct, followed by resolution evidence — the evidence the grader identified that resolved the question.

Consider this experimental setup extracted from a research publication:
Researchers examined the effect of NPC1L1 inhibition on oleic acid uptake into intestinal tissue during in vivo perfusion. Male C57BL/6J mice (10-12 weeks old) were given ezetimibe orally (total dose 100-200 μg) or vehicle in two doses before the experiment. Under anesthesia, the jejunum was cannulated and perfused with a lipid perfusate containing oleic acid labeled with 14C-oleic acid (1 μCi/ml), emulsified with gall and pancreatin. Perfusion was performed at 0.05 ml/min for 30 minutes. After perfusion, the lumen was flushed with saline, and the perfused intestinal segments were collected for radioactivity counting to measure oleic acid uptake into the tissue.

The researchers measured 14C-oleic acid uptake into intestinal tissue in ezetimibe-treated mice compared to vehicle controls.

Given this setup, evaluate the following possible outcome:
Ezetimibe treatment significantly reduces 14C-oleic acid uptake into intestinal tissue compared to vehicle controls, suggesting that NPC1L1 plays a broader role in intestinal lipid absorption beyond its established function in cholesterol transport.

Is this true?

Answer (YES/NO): NO